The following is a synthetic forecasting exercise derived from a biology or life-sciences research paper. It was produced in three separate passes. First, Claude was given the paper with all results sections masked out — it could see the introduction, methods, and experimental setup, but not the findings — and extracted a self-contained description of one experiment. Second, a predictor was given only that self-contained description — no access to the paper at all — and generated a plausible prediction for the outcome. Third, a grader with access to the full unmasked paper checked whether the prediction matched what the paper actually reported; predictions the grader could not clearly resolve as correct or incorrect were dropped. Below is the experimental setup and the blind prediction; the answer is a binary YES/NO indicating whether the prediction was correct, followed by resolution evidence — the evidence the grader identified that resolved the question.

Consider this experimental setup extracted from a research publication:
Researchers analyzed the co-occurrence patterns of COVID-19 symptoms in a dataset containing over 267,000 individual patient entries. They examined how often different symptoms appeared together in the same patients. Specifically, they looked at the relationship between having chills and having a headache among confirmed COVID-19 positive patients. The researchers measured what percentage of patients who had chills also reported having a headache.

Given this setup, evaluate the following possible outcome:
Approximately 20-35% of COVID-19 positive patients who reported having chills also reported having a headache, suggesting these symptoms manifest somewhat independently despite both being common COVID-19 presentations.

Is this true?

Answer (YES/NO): NO